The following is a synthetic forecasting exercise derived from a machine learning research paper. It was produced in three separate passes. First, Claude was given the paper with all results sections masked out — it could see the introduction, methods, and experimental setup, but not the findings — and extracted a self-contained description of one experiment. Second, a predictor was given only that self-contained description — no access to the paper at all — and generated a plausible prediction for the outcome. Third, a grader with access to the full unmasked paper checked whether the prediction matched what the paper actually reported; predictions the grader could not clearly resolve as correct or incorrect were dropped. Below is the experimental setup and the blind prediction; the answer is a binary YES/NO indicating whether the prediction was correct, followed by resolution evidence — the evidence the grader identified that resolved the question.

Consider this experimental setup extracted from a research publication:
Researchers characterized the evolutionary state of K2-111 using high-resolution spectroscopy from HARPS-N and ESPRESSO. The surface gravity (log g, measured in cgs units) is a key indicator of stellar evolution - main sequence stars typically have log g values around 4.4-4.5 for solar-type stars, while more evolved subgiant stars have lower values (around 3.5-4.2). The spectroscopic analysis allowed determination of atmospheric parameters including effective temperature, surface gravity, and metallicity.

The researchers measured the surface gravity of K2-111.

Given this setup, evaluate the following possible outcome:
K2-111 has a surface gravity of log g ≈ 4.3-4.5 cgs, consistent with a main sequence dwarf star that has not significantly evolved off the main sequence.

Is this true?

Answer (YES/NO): NO